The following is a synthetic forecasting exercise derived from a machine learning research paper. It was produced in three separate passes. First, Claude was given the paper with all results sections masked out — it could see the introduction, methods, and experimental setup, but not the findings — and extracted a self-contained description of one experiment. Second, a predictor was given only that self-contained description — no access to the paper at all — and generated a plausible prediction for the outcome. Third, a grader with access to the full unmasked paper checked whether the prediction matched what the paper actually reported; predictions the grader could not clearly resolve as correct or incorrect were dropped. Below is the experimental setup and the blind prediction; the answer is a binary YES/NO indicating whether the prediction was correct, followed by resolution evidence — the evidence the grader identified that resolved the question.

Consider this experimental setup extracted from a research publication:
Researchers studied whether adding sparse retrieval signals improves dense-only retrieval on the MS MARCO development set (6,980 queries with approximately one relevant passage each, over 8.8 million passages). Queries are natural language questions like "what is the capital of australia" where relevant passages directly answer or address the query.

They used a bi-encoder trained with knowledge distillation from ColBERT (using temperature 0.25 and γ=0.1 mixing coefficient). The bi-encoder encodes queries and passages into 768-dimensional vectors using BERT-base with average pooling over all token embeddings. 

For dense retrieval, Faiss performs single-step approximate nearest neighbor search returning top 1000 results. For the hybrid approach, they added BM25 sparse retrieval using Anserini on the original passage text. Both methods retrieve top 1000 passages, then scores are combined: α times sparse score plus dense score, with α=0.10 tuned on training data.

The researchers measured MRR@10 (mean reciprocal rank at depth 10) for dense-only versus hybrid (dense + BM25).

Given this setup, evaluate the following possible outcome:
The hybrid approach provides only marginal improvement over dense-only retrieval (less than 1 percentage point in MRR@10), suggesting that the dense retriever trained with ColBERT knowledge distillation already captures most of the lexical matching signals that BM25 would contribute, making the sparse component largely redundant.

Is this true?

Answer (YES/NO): NO